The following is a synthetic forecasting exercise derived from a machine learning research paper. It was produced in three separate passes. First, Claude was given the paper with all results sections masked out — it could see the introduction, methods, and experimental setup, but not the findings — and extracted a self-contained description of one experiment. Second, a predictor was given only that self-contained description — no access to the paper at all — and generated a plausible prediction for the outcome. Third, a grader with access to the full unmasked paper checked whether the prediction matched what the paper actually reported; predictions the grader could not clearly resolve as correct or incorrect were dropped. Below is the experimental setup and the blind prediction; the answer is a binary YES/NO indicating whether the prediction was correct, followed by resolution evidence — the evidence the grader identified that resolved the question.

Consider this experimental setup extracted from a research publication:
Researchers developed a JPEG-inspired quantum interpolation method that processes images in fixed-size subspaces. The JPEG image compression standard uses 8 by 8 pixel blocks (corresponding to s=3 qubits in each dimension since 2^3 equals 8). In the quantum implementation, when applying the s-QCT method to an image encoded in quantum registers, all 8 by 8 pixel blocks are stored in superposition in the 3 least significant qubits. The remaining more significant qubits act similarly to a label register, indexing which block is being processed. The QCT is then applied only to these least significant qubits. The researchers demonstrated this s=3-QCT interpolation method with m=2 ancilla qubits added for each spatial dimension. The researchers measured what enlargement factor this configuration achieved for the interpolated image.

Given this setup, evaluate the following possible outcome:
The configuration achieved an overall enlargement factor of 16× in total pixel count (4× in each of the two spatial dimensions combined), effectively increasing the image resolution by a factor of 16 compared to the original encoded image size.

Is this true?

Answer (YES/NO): YES